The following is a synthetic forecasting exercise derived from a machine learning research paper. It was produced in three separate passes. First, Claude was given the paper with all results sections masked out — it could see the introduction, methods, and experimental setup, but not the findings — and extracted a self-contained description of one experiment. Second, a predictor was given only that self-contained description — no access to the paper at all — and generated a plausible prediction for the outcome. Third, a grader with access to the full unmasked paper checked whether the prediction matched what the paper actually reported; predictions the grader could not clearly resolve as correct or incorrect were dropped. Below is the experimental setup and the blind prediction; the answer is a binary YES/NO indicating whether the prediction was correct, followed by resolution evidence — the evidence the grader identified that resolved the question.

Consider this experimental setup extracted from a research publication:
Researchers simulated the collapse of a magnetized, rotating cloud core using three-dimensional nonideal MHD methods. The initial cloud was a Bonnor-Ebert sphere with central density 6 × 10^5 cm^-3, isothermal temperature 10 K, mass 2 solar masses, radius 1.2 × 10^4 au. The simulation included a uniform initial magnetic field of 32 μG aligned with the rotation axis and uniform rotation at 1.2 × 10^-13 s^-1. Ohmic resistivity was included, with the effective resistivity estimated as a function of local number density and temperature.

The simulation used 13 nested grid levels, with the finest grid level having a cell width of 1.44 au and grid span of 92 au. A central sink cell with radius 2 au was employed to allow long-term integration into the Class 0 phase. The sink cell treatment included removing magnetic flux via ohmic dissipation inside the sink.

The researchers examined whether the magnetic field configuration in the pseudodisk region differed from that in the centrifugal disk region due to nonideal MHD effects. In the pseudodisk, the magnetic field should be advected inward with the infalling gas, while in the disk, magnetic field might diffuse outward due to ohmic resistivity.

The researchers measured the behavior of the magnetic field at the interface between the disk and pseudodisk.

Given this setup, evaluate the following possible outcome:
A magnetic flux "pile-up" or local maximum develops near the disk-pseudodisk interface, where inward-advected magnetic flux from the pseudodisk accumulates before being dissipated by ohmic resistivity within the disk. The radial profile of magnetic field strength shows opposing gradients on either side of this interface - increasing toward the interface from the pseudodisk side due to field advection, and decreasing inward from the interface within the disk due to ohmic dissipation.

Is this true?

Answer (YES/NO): YES